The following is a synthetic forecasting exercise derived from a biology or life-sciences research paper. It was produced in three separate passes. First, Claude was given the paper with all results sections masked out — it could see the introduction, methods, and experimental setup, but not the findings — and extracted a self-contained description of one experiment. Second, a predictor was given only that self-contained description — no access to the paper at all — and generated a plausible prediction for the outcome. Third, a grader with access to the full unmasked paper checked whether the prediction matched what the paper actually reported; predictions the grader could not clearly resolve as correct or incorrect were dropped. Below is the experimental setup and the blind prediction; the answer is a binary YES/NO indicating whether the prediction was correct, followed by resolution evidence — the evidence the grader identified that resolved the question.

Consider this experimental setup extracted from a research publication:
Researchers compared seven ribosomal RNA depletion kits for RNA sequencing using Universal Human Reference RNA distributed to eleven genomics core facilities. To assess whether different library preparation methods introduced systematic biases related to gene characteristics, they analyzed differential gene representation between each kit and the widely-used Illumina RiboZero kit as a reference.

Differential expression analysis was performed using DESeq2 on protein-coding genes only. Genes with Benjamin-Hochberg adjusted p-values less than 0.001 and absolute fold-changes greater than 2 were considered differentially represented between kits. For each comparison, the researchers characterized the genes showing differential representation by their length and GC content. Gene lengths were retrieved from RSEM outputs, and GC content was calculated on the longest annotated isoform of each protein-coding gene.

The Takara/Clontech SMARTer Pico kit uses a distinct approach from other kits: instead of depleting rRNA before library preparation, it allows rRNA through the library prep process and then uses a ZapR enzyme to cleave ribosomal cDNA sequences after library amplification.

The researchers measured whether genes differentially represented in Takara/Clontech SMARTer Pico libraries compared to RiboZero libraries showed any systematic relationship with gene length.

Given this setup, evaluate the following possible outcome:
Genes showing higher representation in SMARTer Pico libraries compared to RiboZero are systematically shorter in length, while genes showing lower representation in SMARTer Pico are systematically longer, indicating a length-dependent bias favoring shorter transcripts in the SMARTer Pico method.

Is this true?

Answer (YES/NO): NO